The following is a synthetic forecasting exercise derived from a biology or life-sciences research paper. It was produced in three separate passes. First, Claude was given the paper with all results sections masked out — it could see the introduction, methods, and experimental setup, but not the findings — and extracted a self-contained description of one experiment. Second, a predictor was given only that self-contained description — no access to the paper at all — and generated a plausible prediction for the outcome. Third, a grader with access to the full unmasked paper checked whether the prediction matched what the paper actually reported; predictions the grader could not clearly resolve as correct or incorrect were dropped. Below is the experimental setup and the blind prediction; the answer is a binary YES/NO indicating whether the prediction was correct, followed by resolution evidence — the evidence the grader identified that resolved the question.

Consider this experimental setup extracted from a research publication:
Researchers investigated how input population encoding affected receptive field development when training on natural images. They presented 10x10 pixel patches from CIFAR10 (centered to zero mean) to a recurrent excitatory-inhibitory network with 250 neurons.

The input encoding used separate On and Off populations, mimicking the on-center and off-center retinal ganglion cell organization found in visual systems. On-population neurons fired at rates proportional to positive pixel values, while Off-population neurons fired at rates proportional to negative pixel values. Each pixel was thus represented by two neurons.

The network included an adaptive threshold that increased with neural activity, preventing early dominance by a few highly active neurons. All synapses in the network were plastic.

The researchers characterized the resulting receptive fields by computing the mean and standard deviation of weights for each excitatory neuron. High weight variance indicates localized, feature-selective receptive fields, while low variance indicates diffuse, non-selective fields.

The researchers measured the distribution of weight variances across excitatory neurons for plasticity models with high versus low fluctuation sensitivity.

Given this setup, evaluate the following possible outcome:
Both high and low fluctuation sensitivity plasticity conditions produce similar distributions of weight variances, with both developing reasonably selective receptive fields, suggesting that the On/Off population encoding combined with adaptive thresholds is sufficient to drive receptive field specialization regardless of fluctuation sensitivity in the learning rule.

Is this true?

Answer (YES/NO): NO